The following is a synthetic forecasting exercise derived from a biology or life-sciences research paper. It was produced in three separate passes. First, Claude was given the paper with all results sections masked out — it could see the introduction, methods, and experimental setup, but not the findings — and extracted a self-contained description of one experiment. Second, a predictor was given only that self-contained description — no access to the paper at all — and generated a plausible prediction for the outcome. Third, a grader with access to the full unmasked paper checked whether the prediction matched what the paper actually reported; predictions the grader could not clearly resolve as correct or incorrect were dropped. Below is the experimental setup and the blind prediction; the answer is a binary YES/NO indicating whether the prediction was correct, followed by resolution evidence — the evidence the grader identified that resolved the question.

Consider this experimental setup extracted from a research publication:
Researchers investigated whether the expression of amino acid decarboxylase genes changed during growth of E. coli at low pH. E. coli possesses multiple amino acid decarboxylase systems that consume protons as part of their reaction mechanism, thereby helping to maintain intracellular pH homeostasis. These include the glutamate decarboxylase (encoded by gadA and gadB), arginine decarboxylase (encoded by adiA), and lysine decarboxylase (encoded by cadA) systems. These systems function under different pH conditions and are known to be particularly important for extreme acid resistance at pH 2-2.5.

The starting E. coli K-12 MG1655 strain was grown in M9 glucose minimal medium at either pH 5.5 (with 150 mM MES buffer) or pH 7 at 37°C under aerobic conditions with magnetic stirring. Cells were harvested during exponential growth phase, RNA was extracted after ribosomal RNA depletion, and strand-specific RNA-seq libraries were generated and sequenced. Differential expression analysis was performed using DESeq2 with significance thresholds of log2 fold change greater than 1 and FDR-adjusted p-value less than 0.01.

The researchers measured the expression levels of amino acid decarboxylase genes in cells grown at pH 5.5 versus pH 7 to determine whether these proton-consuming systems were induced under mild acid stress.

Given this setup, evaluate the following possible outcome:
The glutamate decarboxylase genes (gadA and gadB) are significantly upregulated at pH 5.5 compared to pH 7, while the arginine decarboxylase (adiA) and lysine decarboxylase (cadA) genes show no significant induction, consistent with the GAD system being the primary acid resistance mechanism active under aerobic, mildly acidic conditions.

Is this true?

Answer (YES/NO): NO